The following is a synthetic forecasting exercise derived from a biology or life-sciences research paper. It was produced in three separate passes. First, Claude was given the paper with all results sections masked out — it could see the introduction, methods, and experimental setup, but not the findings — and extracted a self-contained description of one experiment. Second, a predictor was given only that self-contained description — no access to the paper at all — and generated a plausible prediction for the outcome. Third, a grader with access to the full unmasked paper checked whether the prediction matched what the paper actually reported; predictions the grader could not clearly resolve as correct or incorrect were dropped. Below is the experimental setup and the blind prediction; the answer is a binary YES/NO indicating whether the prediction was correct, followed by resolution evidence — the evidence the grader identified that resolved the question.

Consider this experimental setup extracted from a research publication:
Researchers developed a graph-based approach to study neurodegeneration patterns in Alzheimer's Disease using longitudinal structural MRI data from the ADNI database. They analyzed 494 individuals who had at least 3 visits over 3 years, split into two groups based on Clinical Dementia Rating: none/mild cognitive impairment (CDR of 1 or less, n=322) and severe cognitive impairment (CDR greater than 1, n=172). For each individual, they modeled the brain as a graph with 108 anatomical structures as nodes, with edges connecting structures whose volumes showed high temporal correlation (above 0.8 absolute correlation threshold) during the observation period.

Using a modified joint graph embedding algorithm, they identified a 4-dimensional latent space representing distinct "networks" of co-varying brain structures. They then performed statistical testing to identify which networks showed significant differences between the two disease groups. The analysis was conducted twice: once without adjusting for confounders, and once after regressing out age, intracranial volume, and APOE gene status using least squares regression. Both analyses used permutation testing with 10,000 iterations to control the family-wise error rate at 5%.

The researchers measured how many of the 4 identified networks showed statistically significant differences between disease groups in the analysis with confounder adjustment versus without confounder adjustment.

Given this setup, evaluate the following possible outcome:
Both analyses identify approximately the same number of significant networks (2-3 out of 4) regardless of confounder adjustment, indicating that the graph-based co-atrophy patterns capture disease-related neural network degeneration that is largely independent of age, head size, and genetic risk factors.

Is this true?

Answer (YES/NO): NO